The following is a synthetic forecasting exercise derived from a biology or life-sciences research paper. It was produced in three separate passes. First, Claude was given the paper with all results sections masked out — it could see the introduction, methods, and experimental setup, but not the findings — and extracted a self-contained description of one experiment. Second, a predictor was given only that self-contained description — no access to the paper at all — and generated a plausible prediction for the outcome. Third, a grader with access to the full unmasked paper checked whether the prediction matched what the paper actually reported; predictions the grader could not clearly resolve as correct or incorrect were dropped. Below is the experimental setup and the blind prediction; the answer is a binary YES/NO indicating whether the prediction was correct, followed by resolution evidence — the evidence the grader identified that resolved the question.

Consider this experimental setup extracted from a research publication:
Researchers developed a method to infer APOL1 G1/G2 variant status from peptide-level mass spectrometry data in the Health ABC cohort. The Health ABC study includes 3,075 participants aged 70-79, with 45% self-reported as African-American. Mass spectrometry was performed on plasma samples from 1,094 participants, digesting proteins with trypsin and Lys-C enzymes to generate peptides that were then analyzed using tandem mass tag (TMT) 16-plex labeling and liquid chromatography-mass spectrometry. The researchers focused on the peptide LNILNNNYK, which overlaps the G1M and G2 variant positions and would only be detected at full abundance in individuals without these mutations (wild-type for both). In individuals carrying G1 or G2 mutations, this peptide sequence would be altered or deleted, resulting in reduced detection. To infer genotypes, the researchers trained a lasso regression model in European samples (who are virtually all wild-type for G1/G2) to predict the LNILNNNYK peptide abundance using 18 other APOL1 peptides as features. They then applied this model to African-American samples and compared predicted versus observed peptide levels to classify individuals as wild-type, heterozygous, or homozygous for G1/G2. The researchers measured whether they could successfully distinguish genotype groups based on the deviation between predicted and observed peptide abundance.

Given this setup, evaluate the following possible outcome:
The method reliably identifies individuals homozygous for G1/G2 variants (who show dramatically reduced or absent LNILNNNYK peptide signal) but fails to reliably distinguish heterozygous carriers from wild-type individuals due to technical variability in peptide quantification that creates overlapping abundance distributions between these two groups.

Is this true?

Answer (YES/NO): NO